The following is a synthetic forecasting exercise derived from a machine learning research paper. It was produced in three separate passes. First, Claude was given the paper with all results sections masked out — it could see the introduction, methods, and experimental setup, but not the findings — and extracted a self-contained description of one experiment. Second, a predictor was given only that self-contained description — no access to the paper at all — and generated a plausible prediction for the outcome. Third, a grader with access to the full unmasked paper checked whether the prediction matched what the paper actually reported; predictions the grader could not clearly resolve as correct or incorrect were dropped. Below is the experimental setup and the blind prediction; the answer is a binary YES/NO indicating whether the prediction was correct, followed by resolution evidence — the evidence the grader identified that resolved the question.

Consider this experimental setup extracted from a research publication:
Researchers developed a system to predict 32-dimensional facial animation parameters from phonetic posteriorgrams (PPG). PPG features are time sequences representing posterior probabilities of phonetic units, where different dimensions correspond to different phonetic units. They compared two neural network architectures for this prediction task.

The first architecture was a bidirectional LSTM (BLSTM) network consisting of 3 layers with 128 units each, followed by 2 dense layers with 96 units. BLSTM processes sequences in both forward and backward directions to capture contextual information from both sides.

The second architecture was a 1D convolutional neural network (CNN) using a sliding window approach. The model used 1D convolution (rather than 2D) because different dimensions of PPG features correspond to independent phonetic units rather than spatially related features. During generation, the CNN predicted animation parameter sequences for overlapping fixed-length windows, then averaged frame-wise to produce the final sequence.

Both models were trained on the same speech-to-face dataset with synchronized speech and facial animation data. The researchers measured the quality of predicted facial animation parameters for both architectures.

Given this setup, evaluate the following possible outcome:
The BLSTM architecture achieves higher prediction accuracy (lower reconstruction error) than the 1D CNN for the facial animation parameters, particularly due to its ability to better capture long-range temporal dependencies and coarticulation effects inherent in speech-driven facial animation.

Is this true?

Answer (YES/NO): NO